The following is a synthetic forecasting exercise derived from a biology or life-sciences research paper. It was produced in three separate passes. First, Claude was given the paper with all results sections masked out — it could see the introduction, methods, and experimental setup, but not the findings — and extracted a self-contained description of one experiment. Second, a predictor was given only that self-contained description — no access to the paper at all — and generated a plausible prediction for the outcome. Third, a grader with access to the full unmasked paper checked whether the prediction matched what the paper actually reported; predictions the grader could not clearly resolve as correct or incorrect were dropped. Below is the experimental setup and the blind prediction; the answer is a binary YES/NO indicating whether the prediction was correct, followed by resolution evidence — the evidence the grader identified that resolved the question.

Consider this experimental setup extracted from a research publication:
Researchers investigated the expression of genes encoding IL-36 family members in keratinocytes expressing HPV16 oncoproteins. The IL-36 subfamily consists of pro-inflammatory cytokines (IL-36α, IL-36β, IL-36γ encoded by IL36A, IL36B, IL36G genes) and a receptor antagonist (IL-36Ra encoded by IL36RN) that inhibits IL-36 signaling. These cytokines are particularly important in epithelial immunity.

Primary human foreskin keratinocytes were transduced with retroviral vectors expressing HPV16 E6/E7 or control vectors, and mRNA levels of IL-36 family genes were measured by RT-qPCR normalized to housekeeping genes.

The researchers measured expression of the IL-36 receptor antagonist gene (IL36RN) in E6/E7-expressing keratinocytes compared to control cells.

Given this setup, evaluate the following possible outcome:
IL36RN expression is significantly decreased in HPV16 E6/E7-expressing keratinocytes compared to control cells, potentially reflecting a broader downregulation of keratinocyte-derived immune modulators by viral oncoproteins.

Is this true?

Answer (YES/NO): YES